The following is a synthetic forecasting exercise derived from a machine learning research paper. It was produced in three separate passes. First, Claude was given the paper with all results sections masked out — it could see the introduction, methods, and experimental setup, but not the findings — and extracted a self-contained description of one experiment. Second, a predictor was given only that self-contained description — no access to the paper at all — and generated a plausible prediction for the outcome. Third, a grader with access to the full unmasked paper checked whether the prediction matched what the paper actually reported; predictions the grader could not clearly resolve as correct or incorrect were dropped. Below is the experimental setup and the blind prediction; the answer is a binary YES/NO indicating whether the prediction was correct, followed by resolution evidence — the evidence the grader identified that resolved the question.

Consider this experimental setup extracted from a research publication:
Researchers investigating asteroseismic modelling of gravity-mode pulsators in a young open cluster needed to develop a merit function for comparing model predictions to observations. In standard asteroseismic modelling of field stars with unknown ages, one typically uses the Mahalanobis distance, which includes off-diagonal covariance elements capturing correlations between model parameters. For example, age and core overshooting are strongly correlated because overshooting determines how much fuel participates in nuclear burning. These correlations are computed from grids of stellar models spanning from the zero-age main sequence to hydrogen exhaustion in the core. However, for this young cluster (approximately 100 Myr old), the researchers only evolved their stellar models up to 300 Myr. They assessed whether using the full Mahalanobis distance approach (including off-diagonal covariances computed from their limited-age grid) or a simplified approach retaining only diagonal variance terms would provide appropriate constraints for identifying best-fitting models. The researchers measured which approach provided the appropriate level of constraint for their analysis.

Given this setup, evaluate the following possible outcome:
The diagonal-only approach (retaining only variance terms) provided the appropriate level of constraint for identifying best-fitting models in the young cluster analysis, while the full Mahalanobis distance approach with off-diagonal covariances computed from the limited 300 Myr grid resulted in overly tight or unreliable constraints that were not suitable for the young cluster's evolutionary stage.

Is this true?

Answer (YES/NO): NO